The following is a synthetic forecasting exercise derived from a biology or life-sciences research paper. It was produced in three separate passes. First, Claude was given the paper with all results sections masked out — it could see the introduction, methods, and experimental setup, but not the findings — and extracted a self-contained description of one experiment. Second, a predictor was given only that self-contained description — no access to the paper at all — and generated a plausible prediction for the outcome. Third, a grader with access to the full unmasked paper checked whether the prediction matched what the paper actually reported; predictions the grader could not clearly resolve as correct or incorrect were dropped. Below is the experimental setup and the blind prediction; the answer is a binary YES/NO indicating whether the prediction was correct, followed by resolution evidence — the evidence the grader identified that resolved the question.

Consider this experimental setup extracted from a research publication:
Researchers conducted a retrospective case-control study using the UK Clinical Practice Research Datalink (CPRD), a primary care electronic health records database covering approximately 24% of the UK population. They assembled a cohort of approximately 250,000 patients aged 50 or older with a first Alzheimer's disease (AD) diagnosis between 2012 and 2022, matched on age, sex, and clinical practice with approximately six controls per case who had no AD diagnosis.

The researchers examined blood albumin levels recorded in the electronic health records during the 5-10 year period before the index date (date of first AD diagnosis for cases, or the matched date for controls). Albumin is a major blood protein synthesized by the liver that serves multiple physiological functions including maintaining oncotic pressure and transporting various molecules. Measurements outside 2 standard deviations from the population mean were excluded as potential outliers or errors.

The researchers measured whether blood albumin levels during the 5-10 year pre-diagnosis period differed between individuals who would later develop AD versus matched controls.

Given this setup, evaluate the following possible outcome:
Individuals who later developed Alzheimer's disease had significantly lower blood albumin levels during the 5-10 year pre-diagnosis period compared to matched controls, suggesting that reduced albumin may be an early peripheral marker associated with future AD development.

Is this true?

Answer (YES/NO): YES